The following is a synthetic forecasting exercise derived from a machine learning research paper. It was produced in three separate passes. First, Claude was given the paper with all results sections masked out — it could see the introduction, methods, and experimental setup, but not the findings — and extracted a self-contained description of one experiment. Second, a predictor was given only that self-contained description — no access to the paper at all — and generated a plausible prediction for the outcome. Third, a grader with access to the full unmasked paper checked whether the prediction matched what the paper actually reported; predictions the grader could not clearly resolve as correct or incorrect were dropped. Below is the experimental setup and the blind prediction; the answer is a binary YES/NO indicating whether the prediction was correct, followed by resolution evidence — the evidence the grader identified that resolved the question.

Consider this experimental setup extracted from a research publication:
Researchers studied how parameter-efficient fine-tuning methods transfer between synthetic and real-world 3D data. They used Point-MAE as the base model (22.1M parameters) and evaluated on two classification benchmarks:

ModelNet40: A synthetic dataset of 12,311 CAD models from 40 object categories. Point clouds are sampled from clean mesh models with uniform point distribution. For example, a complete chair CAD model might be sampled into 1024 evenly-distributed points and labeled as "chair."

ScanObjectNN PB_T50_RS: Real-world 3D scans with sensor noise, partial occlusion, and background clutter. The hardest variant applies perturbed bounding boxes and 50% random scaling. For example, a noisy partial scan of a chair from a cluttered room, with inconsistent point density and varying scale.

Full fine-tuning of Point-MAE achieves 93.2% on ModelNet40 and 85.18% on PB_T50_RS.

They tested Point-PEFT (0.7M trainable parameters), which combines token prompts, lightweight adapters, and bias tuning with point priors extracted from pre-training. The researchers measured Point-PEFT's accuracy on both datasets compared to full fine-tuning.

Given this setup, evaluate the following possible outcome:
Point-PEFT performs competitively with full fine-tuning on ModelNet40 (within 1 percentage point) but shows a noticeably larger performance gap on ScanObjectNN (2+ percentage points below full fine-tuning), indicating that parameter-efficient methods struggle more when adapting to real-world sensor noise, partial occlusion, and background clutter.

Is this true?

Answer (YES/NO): NO